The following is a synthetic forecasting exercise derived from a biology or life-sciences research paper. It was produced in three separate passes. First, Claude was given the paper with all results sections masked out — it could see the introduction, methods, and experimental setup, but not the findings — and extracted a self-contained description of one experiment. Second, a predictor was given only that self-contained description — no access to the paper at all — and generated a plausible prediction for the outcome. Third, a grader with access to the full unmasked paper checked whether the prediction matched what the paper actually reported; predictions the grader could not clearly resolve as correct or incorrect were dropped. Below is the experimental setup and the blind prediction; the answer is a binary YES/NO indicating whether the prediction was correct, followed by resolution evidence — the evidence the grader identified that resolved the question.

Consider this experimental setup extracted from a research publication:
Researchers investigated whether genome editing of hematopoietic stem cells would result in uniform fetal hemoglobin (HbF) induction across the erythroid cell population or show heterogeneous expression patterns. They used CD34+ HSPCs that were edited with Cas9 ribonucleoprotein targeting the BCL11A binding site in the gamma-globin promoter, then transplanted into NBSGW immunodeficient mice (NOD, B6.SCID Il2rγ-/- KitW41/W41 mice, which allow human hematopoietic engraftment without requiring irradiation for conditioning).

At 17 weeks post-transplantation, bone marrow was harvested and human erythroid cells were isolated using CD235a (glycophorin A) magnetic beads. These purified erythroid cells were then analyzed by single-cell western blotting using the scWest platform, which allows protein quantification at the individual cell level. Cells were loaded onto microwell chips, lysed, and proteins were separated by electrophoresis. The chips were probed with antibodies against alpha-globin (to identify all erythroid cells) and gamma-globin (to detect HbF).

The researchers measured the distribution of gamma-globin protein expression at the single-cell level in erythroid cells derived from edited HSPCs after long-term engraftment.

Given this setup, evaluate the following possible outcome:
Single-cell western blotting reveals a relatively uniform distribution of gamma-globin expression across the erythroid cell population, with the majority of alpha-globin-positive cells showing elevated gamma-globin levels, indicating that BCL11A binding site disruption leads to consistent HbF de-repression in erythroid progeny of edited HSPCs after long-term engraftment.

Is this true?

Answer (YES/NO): NO